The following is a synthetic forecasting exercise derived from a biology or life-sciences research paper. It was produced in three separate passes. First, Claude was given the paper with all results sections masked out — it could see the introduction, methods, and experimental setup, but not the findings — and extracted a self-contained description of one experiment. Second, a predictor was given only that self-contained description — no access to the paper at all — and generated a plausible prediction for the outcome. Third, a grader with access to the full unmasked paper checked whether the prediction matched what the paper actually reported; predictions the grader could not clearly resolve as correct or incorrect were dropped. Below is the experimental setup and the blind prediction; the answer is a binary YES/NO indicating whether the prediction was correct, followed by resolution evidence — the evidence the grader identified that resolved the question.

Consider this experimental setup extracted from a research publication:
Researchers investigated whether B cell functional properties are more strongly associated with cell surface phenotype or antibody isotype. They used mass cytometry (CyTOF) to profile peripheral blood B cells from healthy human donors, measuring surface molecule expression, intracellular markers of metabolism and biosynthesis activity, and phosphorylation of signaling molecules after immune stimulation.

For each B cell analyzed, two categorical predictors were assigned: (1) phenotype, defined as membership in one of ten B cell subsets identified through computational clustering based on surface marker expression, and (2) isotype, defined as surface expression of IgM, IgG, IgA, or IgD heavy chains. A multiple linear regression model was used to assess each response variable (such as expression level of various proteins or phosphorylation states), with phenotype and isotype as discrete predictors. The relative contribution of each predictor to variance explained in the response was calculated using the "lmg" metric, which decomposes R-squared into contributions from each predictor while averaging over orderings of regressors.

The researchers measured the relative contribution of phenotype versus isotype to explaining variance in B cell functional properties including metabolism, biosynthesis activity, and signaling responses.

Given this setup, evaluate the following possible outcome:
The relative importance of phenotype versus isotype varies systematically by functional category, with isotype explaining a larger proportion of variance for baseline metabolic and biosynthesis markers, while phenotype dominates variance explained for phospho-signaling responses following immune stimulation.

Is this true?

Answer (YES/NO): NO